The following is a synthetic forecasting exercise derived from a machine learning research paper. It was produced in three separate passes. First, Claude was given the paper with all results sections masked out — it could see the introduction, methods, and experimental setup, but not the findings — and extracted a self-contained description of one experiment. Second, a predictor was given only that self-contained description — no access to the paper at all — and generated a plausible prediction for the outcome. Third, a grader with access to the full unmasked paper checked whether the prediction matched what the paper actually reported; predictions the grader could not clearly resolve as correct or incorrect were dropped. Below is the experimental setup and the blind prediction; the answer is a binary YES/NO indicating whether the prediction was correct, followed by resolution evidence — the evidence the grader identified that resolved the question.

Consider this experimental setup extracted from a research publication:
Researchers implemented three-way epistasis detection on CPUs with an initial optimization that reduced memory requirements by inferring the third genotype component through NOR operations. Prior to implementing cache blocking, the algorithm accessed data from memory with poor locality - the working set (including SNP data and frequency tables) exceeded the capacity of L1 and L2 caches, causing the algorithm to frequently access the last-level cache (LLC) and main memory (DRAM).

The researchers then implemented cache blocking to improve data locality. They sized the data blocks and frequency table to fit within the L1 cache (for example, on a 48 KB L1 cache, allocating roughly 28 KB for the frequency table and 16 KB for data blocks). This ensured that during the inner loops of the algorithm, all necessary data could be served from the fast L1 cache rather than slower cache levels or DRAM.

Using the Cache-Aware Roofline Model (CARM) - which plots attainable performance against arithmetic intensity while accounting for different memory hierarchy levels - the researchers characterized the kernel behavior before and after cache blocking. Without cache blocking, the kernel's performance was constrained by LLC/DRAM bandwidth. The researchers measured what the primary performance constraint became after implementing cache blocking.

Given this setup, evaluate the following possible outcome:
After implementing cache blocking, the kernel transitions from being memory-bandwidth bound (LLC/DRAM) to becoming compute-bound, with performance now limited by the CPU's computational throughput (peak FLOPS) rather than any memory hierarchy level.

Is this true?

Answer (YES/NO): NO